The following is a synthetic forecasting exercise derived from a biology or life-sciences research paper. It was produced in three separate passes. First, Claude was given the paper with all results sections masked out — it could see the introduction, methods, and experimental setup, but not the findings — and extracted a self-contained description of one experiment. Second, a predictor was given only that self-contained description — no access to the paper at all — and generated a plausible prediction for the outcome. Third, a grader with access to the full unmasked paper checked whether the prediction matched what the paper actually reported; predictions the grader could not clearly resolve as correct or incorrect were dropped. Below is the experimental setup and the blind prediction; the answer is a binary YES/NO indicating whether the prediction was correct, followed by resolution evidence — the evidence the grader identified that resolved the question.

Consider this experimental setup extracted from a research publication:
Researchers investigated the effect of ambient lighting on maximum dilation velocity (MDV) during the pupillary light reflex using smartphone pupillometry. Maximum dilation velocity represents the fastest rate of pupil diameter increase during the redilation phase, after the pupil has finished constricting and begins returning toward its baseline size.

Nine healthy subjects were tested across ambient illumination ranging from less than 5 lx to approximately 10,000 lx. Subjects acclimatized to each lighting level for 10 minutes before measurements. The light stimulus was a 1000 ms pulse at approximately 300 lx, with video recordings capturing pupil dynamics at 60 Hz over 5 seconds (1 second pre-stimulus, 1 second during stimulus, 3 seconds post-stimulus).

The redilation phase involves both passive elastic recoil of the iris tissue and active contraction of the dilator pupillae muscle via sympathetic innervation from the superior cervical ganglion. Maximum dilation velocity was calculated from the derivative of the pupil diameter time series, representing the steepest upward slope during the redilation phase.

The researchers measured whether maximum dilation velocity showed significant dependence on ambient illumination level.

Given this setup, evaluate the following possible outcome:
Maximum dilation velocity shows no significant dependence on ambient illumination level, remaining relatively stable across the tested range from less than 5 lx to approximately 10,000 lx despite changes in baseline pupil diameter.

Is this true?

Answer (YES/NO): NO